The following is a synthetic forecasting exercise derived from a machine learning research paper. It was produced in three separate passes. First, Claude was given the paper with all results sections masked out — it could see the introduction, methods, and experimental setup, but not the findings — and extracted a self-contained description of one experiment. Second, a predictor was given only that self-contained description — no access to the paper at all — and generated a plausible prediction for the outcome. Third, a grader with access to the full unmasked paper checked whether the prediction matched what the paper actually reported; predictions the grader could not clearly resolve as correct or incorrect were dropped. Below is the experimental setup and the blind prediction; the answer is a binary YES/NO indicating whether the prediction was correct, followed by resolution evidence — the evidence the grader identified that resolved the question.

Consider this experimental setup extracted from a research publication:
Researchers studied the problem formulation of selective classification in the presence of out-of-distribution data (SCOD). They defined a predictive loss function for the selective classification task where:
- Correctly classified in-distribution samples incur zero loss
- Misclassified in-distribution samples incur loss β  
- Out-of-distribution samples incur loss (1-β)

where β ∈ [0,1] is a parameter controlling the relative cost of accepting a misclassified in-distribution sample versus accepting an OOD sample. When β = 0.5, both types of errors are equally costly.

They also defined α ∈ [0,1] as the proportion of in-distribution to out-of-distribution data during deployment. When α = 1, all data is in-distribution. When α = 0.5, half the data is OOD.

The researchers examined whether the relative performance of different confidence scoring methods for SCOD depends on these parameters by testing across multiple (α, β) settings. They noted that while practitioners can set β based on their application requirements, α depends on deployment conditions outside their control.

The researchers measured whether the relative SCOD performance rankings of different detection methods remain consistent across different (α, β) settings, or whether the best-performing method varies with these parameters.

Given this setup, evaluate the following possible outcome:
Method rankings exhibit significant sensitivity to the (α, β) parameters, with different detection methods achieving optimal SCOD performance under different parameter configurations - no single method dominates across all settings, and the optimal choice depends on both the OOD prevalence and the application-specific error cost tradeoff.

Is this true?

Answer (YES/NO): YES